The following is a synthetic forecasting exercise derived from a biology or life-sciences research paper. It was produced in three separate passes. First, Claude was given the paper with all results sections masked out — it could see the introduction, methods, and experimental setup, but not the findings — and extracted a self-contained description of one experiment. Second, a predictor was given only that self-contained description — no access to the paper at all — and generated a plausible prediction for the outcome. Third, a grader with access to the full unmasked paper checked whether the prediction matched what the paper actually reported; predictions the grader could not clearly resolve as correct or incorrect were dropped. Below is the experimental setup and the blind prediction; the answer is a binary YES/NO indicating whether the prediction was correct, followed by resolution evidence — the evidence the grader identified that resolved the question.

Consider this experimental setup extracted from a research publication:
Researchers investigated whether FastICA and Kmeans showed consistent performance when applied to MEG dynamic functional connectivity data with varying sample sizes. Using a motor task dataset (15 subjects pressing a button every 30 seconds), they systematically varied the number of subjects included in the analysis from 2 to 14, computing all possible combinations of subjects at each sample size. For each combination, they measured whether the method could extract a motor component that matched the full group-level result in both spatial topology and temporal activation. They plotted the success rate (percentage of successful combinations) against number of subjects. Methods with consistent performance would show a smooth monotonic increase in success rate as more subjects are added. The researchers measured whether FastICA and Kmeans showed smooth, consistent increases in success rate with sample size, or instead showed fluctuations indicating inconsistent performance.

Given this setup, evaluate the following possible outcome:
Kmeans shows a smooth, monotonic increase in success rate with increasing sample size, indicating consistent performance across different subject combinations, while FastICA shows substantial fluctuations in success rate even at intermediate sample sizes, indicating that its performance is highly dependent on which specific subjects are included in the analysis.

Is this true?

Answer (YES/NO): NO